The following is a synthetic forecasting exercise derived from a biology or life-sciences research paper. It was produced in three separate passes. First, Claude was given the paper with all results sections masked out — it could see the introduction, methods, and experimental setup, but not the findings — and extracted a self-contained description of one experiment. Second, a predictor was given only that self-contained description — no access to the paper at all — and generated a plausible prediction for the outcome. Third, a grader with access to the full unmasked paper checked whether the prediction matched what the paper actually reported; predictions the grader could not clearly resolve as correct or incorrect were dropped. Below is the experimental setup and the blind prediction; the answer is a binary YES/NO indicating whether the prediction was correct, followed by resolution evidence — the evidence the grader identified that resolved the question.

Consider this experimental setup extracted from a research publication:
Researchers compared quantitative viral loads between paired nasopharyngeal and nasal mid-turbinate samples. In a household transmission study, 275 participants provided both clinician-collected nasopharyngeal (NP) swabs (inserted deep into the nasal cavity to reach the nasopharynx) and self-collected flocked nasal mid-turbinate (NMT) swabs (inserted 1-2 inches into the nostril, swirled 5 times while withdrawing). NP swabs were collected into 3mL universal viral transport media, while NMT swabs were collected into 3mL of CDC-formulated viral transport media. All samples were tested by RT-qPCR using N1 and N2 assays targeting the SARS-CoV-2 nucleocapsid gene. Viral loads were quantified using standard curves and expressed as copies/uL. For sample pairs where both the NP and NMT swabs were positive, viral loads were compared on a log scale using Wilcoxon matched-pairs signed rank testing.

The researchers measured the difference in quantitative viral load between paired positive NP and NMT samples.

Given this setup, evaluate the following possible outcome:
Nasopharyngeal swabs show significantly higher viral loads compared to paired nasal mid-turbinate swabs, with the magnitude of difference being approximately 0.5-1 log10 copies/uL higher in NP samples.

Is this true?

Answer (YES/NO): NO